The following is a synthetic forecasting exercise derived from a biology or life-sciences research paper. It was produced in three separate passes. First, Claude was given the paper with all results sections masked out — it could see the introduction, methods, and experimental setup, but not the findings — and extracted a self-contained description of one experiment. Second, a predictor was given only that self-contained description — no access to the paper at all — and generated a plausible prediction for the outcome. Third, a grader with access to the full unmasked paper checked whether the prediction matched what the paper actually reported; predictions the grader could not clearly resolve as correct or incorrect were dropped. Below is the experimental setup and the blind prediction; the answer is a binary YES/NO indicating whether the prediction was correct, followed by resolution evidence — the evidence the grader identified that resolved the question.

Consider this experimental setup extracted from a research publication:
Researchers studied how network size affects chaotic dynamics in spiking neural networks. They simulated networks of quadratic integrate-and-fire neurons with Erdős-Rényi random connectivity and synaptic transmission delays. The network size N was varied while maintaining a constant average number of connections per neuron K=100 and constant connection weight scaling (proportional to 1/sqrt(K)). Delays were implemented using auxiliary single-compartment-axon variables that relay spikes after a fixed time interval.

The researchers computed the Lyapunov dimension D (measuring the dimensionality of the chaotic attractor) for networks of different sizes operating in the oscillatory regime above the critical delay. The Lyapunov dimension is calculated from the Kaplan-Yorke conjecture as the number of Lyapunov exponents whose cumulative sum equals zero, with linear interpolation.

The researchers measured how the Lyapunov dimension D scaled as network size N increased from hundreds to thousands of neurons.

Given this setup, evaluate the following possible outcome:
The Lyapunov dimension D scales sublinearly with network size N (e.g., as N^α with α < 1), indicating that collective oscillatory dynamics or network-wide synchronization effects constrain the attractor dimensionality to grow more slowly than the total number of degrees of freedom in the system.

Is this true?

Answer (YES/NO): NO